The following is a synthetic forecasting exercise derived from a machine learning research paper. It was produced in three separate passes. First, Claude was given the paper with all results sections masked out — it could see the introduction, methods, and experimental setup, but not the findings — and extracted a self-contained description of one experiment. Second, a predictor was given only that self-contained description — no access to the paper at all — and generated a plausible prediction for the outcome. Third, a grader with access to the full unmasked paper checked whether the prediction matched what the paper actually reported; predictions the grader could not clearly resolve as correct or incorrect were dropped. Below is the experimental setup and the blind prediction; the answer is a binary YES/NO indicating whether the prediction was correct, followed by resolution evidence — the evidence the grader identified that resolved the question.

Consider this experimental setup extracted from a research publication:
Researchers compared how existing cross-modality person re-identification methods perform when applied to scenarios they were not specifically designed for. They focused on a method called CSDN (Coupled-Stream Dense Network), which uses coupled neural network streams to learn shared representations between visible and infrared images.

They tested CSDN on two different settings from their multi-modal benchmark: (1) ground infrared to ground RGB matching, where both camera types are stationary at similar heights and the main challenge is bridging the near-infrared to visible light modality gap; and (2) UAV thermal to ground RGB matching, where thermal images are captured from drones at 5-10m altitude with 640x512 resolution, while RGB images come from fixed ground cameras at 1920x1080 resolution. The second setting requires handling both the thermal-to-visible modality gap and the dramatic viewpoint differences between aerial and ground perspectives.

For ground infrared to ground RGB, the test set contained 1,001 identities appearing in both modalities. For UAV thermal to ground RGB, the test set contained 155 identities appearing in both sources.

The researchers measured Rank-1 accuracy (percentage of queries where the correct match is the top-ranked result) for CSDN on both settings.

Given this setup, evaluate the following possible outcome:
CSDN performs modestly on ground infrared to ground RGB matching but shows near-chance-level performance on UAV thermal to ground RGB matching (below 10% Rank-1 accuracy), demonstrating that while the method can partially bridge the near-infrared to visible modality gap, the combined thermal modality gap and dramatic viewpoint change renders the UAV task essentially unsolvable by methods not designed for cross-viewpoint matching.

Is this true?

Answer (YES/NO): NO